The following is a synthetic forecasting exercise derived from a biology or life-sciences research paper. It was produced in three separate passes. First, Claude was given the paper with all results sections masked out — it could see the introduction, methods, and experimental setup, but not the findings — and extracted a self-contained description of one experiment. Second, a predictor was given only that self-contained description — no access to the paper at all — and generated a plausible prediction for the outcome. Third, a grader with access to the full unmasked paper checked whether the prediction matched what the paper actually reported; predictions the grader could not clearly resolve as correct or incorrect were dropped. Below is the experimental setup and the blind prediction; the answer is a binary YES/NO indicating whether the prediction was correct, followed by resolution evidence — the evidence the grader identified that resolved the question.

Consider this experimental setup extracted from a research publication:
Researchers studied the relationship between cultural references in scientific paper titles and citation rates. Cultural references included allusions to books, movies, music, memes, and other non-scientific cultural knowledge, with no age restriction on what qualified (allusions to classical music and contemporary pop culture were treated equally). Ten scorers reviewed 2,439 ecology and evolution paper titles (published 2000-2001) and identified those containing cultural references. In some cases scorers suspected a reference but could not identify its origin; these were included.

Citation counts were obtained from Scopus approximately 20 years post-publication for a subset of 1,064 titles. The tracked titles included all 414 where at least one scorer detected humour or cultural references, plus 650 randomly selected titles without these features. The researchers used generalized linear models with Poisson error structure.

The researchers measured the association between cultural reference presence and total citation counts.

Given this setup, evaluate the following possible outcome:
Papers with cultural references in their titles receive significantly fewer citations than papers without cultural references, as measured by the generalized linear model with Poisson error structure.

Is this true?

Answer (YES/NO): NO